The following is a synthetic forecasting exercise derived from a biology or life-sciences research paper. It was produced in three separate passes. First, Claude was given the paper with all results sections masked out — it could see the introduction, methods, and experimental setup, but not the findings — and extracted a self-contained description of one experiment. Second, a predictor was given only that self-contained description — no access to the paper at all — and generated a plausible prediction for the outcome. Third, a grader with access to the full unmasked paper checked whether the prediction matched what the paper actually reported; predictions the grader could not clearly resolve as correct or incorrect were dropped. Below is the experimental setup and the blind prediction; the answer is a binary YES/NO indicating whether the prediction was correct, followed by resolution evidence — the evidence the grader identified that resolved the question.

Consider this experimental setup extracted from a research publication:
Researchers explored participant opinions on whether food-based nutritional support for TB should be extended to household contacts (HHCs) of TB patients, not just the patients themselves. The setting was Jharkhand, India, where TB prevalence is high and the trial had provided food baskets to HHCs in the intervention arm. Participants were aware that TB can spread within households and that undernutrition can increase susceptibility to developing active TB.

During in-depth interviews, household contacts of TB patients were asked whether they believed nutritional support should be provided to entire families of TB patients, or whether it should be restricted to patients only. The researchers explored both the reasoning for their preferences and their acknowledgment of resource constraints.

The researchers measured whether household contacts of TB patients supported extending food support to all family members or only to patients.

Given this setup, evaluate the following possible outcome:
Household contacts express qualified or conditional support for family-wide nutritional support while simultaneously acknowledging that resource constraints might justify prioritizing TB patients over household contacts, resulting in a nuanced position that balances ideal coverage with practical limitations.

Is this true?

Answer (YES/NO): NO